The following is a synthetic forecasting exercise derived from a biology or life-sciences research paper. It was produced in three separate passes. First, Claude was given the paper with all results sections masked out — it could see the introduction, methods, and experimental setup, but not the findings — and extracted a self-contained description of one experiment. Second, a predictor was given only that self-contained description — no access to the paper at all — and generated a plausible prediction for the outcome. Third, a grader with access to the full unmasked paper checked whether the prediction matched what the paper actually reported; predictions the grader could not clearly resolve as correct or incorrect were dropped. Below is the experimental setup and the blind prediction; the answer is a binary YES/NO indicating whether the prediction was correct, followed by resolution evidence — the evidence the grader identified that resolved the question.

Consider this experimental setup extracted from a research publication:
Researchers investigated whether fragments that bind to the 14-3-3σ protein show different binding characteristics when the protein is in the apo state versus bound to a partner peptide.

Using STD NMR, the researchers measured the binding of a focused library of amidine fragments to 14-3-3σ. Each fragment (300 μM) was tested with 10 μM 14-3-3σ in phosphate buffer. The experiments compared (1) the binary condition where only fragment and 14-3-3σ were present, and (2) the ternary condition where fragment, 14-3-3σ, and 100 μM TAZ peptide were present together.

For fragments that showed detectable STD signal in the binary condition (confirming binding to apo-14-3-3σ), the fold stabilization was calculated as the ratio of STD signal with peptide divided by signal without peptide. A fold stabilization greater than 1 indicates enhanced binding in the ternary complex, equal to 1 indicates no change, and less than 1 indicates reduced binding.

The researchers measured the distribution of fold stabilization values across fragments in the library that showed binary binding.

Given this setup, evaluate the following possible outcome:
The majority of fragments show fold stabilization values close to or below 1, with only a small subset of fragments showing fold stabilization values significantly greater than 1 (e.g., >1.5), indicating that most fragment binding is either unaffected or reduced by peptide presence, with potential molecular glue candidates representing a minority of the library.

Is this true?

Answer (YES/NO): NO